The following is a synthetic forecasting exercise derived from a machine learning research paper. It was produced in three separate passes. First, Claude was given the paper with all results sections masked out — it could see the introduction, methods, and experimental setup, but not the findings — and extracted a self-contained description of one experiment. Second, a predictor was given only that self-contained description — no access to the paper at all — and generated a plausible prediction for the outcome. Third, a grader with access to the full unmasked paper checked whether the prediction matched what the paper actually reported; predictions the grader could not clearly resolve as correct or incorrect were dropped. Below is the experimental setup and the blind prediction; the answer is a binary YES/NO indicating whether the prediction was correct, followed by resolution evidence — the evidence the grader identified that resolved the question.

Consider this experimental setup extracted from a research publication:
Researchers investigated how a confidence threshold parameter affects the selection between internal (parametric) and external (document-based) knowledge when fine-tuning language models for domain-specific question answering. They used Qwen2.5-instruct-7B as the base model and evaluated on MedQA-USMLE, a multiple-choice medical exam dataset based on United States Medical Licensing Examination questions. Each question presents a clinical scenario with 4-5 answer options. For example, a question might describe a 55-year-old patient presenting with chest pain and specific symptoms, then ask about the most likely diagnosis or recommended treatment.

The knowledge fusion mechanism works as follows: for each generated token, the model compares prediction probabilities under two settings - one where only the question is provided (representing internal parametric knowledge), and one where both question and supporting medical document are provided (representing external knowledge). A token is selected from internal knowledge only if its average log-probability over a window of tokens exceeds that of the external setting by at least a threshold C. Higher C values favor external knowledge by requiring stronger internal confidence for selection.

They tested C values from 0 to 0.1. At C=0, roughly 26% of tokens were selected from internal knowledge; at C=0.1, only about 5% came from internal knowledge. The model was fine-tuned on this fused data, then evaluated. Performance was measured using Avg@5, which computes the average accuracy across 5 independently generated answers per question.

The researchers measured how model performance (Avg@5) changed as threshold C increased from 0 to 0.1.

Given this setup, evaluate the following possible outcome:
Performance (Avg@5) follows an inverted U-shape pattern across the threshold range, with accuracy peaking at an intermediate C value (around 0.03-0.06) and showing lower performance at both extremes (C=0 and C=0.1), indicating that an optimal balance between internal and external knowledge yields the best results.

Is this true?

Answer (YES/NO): NO